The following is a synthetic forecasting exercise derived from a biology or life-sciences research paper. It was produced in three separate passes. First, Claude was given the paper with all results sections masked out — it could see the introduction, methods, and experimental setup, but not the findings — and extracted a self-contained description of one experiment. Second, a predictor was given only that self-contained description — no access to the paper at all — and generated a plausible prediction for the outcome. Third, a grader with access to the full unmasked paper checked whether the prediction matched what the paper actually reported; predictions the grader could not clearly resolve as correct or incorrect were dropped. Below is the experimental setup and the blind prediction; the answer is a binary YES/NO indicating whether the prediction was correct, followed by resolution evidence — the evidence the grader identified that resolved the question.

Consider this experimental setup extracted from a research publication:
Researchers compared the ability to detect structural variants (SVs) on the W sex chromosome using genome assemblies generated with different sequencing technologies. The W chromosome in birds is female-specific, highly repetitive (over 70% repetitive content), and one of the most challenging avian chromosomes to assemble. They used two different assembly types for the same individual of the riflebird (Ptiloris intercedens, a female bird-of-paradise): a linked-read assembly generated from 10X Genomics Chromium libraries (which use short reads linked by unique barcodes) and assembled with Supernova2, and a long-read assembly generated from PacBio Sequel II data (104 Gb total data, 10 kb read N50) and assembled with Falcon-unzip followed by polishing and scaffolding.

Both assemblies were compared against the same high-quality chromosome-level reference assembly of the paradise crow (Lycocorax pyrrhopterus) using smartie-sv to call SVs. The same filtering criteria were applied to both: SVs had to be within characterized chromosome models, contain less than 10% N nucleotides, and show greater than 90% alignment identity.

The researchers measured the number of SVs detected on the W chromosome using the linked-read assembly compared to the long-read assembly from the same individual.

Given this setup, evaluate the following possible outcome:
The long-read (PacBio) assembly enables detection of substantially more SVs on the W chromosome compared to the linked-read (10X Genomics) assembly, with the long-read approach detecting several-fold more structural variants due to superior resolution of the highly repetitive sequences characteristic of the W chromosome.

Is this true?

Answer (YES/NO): NO